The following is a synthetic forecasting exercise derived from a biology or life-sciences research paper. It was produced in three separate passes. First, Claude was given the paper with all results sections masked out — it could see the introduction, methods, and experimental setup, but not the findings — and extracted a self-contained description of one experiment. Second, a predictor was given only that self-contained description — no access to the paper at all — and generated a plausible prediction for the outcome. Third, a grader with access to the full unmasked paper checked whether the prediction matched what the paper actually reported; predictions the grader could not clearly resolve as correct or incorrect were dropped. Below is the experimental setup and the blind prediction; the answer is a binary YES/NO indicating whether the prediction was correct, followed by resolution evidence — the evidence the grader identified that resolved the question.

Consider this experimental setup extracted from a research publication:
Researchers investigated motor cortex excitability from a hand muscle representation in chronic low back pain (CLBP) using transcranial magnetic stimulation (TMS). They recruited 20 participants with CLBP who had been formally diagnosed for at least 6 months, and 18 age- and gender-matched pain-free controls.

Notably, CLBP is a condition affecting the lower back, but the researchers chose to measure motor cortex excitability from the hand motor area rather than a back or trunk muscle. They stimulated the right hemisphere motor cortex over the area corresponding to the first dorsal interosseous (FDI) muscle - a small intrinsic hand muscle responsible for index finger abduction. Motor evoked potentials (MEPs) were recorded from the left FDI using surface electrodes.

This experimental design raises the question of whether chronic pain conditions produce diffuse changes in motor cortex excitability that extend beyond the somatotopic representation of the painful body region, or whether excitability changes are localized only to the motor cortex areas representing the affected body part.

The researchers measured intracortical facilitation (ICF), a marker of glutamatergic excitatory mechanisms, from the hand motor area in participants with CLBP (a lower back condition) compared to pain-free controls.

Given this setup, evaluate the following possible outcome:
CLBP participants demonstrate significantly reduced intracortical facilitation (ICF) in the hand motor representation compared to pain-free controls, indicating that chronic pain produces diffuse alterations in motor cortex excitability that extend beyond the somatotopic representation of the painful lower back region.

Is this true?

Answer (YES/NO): YES